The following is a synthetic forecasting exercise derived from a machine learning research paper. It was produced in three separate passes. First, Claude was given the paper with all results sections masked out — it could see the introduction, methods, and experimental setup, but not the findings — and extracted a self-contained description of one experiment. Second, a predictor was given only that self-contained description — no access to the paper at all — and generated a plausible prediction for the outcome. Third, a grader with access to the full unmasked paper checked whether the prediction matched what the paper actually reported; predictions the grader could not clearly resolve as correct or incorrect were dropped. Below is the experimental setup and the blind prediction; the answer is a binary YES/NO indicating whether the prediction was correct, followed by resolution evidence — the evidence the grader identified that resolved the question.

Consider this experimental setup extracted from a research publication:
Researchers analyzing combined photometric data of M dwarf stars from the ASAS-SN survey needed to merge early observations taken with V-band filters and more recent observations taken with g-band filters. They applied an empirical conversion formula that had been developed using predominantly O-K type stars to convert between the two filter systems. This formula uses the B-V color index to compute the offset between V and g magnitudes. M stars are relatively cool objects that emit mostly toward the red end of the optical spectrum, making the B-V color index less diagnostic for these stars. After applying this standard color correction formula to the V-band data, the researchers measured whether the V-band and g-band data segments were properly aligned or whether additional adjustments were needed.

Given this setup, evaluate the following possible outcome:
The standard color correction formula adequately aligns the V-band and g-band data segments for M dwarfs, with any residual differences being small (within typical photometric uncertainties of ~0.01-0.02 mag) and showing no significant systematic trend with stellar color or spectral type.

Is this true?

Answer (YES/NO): NO